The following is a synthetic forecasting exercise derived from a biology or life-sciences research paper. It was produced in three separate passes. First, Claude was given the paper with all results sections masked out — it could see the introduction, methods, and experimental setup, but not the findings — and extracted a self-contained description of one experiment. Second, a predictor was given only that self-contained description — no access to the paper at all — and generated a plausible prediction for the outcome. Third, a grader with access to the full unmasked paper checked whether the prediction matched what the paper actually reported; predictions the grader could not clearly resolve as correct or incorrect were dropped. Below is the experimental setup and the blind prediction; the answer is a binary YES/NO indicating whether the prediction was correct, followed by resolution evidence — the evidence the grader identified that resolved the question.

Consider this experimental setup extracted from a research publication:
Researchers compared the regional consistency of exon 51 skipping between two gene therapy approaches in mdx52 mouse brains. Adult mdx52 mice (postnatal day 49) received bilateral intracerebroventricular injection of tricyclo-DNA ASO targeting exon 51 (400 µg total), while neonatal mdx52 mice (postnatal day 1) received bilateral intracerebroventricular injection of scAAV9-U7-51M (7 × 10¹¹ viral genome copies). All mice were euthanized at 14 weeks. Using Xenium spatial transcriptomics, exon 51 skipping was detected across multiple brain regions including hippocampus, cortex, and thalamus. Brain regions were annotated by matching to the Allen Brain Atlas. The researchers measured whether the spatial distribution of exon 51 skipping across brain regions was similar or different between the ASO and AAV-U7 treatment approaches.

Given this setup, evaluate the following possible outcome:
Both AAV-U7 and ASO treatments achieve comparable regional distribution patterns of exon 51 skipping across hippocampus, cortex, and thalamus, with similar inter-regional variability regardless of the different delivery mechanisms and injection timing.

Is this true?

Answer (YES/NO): NO